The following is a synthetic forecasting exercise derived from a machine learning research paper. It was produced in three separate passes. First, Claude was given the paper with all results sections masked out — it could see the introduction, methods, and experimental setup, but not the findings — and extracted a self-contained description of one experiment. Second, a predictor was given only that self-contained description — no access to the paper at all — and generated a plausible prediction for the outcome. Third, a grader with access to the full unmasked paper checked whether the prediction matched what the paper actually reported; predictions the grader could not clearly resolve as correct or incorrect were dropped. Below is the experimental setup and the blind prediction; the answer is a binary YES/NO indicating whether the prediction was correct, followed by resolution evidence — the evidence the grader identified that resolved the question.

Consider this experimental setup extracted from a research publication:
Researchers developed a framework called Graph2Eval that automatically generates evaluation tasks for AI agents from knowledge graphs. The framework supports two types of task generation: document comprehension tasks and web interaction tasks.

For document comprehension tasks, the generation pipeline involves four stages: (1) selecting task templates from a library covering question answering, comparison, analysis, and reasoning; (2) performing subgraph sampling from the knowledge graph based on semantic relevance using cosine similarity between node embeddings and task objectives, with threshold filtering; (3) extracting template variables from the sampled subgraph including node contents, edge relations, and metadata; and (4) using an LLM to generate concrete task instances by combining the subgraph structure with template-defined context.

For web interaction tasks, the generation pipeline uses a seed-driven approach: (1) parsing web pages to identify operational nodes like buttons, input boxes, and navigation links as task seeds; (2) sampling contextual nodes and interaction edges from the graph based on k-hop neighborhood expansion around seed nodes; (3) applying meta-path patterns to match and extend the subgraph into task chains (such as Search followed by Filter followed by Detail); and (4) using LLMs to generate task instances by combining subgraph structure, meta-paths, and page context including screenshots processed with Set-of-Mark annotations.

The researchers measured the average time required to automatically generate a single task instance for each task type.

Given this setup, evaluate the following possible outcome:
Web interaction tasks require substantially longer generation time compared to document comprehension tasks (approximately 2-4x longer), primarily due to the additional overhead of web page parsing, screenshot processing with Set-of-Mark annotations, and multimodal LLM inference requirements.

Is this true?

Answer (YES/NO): YES